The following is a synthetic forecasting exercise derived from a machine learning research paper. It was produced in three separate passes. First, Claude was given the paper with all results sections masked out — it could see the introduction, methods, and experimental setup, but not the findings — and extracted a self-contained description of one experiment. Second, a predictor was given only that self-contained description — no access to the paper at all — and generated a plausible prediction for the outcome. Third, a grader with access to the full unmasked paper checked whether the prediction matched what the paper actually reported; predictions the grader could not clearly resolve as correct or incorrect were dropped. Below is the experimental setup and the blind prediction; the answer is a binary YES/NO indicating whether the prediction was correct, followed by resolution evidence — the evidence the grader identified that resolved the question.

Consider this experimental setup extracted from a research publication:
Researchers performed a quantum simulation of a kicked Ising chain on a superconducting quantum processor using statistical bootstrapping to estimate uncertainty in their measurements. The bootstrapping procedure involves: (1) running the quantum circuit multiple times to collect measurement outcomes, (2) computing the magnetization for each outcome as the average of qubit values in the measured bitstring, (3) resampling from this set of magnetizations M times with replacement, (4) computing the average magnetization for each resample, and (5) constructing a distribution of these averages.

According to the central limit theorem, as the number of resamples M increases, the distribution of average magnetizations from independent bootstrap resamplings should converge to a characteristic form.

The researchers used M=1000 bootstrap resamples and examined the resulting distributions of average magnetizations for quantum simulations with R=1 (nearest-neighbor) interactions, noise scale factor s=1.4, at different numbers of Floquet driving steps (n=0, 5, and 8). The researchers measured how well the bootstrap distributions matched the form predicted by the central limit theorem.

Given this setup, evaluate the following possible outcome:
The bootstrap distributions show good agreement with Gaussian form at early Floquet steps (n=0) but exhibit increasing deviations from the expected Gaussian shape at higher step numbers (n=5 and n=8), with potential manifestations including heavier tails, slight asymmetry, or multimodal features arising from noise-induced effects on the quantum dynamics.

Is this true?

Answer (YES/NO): NO